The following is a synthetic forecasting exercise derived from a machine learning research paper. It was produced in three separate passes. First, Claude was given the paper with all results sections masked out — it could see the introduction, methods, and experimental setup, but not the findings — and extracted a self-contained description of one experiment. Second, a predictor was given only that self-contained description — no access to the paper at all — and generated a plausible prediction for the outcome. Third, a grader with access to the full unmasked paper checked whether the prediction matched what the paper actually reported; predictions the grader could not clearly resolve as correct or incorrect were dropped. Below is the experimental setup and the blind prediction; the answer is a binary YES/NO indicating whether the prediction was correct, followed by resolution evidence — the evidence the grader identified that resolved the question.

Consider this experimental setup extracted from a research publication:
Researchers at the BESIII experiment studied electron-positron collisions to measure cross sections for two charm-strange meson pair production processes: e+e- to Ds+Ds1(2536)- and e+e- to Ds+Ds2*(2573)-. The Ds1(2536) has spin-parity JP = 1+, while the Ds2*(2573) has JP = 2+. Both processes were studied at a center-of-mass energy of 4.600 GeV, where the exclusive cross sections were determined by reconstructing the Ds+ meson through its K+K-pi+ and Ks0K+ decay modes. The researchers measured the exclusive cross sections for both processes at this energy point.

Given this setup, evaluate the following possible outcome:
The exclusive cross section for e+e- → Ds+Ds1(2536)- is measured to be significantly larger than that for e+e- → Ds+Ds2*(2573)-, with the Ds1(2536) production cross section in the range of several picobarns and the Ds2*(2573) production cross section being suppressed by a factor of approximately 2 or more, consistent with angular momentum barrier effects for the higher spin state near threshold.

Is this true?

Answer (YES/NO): NO